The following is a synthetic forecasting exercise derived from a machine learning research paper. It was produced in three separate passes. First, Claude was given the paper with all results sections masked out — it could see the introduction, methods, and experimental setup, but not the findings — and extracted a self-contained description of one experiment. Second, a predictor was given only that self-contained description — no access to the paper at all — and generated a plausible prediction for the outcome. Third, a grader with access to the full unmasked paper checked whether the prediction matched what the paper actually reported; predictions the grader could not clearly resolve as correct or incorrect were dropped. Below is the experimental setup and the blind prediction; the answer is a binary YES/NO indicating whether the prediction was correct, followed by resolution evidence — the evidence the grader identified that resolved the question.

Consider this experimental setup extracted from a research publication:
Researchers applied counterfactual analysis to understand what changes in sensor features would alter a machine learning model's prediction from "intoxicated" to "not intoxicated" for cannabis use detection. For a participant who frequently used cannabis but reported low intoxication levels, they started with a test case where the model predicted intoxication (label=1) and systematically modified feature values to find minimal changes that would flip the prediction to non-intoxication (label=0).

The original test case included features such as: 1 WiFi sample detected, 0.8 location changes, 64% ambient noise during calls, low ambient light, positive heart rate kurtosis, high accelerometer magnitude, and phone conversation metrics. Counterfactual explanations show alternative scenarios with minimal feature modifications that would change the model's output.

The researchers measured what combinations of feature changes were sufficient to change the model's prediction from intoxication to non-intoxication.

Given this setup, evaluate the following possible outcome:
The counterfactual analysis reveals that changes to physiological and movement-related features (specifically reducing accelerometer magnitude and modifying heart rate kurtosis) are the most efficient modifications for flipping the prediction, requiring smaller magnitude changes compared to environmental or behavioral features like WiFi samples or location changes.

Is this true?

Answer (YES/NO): NO